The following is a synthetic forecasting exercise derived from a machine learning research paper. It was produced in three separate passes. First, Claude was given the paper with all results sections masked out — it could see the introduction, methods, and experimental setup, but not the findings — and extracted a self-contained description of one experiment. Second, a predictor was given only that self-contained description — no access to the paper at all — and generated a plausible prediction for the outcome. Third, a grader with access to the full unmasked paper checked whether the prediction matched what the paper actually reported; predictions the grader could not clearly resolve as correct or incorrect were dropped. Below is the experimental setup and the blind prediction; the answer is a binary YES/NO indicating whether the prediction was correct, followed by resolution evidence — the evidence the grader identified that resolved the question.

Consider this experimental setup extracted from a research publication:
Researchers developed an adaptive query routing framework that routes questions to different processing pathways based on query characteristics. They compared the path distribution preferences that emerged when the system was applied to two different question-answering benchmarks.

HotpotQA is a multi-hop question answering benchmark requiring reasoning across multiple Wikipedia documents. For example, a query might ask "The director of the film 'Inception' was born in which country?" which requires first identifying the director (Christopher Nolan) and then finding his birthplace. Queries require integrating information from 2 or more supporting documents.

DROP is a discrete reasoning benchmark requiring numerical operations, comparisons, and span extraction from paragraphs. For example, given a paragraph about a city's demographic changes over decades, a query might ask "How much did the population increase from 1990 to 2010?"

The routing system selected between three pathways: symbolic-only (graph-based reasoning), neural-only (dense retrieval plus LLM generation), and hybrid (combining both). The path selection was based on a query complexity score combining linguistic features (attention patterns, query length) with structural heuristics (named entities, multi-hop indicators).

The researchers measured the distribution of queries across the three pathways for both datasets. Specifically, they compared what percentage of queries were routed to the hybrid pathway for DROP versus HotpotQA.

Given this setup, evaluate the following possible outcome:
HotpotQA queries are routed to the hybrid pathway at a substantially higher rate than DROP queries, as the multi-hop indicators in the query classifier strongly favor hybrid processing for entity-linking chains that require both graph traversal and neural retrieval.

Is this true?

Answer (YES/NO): NO